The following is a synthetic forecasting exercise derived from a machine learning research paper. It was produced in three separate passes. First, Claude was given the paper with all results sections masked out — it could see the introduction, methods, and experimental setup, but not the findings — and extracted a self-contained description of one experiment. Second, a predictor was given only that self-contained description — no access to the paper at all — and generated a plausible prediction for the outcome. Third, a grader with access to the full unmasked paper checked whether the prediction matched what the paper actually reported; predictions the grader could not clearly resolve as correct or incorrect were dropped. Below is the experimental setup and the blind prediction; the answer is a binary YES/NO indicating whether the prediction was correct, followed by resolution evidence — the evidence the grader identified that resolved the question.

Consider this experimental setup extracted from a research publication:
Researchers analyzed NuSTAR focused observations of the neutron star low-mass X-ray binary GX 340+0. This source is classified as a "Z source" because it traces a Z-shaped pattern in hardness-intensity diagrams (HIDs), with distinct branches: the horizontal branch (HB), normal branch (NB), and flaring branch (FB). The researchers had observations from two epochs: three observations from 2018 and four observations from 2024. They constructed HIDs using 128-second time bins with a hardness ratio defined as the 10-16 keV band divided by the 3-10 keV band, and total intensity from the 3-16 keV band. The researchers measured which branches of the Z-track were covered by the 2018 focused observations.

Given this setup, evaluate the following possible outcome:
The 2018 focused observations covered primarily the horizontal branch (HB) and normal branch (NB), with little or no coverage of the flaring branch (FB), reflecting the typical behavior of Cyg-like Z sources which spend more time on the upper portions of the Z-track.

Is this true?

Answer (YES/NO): NO